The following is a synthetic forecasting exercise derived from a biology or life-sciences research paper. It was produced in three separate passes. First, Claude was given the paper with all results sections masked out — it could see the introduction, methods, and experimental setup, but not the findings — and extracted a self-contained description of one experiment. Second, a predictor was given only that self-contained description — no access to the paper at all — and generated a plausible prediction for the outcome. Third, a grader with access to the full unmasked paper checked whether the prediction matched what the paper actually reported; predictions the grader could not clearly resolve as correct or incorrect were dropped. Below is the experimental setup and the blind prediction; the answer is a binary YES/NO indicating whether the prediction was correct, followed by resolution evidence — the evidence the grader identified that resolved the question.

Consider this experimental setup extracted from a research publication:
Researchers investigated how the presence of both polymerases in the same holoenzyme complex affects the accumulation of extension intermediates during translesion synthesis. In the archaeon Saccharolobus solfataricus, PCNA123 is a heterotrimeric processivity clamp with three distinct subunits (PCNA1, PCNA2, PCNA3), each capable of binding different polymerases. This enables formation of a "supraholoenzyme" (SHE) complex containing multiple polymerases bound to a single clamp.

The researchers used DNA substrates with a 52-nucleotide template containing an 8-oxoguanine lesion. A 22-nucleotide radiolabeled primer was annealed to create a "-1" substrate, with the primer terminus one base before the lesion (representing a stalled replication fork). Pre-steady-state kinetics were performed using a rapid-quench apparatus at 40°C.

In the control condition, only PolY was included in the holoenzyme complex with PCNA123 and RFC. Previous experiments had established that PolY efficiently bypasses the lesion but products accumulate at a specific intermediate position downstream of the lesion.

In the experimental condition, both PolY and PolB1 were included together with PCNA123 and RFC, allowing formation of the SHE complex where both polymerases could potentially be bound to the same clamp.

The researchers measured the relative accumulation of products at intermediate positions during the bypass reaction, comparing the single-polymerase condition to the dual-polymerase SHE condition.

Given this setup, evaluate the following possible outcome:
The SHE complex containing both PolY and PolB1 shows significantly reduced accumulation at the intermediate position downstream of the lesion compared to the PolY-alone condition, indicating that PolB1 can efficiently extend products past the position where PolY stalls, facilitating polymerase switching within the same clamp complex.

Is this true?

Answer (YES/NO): YES